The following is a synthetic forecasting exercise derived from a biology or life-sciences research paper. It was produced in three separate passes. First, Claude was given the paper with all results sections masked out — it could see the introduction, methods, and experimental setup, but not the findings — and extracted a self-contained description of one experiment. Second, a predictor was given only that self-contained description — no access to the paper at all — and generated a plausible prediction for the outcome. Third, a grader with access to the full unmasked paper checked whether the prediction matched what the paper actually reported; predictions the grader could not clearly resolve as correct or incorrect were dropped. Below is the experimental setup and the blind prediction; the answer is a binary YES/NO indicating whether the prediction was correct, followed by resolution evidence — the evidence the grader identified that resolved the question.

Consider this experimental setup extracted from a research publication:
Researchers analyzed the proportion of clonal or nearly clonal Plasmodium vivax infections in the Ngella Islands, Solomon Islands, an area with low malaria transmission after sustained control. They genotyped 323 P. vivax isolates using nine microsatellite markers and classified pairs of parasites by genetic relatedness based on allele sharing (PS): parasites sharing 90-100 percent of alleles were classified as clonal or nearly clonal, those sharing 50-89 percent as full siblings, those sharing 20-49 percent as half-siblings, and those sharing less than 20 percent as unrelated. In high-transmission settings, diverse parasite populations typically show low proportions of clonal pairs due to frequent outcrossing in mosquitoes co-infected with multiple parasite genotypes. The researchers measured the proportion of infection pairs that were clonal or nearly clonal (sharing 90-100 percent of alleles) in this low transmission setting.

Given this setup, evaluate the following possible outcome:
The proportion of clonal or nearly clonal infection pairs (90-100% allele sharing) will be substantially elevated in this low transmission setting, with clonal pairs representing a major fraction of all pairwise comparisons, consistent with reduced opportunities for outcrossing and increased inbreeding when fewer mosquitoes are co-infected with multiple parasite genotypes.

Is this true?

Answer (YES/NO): NO